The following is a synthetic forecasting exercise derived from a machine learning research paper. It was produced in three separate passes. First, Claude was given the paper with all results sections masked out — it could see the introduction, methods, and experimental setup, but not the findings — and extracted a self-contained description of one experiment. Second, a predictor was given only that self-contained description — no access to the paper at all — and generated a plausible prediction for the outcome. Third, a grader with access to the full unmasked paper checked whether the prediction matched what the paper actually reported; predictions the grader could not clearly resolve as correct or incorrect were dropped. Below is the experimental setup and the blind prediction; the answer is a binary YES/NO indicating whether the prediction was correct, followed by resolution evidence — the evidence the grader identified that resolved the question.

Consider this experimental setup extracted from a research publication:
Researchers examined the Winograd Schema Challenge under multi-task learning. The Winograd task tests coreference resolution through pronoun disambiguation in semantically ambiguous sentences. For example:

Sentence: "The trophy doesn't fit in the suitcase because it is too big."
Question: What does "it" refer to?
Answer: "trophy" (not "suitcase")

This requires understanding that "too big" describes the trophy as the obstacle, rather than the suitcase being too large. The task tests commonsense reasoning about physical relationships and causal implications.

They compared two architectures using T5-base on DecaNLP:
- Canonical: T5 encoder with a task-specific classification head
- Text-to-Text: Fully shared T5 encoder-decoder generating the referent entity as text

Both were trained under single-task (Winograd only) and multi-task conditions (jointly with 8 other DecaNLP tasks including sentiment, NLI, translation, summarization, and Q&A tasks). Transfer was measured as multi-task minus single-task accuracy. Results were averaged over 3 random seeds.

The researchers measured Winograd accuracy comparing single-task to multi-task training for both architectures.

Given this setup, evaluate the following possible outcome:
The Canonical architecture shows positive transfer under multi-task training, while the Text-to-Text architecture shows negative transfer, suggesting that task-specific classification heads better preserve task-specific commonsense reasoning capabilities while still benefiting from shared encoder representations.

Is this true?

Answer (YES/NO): NO